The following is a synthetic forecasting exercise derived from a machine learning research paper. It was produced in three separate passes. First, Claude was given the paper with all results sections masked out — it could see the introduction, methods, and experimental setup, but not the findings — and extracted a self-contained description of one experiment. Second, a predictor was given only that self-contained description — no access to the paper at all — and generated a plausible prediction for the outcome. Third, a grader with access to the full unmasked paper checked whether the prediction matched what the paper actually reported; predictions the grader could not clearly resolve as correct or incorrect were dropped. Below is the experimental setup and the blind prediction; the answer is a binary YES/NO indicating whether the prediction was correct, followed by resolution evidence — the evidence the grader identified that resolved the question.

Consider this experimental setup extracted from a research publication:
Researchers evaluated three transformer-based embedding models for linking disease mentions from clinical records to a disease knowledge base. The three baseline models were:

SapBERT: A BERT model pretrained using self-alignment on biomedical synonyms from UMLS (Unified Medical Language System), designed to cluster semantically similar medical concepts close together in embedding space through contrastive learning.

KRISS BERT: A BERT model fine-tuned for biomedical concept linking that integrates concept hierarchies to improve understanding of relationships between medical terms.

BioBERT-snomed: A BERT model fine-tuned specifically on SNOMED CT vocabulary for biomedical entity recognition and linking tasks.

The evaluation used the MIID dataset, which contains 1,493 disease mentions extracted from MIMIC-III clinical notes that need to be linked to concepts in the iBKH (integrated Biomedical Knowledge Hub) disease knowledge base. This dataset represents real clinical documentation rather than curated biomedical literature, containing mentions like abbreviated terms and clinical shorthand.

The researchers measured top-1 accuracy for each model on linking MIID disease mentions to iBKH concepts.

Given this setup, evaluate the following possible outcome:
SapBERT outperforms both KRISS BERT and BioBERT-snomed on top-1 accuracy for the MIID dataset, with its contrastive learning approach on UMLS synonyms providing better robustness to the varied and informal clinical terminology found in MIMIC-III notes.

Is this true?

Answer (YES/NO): YES